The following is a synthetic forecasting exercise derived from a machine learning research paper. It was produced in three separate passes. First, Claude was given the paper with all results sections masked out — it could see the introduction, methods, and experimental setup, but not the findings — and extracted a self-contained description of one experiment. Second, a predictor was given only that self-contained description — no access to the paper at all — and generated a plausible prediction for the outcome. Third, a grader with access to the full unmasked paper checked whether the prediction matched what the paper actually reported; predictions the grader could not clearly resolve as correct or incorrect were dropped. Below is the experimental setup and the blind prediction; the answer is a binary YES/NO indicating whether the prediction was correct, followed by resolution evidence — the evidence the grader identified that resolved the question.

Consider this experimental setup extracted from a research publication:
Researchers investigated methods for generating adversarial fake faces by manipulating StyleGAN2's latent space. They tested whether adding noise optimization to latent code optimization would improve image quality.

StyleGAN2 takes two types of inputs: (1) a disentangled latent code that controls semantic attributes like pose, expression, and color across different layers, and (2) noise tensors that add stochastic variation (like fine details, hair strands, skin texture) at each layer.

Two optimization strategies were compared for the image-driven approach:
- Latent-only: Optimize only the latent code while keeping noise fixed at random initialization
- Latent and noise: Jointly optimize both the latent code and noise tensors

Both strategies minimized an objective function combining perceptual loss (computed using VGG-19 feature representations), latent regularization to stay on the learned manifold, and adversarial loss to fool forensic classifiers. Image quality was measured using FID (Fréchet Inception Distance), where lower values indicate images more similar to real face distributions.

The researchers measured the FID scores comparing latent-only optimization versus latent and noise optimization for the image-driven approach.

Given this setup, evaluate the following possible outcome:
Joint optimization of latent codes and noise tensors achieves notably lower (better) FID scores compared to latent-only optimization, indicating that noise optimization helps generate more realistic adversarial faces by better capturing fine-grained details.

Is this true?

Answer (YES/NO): YES